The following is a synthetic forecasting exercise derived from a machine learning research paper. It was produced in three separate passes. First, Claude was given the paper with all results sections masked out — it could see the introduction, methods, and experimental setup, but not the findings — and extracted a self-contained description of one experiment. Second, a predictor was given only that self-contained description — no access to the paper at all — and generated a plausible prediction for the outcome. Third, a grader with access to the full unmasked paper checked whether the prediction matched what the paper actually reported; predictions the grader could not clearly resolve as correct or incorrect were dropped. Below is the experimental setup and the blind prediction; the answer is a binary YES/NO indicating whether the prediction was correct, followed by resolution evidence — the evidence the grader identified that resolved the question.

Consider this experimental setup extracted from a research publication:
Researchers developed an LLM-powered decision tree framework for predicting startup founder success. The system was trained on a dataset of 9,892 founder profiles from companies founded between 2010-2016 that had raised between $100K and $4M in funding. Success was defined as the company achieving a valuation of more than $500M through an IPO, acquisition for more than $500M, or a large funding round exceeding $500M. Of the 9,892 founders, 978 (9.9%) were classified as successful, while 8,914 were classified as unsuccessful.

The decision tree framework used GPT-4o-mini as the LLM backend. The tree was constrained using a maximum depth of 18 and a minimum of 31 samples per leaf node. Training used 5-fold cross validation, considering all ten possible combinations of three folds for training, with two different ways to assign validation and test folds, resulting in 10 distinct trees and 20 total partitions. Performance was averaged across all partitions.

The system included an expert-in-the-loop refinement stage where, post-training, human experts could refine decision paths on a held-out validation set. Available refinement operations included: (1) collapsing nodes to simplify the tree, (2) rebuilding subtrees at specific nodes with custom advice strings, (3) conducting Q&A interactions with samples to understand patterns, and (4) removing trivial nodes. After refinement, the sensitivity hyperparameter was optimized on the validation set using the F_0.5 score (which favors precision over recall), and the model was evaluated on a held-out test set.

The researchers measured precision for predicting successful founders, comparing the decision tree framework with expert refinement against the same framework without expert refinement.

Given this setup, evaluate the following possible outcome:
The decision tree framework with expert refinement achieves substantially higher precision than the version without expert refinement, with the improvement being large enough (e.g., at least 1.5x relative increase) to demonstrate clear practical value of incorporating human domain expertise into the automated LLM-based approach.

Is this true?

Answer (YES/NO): NO